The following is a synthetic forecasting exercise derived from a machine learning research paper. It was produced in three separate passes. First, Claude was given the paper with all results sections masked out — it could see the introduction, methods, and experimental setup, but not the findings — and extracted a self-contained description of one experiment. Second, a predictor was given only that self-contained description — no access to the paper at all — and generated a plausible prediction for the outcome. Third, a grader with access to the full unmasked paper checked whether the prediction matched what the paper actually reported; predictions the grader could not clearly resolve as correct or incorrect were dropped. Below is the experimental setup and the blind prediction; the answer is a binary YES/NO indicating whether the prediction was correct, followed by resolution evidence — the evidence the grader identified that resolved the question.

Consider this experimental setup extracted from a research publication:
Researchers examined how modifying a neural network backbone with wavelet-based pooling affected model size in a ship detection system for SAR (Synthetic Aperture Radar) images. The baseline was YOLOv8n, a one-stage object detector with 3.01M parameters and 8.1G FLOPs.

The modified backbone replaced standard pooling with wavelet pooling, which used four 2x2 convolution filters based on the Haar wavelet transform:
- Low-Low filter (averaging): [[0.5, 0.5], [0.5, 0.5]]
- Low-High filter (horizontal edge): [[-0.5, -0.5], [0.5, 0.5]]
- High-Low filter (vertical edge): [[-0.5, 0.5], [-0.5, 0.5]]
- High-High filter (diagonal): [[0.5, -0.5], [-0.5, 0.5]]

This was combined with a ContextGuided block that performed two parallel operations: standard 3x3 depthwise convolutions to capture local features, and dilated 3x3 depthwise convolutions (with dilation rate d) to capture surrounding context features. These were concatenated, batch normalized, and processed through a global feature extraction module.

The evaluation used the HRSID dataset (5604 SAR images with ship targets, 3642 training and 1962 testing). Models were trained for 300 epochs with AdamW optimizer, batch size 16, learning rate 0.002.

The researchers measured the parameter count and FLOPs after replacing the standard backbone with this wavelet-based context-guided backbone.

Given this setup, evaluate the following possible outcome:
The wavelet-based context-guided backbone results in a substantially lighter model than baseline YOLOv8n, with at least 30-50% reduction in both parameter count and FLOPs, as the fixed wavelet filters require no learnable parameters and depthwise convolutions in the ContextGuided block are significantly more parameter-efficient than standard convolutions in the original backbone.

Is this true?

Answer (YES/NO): NO